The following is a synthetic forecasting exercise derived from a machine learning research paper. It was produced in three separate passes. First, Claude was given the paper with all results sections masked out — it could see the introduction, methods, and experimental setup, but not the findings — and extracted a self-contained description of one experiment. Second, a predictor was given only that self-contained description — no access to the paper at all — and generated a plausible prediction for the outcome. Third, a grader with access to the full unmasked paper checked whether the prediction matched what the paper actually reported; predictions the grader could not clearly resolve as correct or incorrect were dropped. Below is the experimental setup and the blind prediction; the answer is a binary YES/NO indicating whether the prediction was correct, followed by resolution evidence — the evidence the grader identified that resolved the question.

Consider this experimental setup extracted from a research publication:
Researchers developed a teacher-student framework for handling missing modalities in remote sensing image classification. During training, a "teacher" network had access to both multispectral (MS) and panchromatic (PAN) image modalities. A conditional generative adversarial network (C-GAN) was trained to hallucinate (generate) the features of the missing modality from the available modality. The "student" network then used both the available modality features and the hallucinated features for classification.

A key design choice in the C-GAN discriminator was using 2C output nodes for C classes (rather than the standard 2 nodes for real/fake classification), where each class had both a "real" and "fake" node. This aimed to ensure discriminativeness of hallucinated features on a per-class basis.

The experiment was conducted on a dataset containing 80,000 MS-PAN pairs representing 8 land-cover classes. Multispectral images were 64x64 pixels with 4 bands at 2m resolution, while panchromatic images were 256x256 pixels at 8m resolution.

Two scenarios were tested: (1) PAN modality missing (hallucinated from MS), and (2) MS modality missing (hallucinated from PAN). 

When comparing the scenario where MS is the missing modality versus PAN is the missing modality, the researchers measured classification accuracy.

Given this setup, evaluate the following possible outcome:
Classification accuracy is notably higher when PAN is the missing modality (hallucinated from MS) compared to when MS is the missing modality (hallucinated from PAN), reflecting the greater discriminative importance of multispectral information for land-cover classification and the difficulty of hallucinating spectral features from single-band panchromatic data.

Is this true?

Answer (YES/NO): YES